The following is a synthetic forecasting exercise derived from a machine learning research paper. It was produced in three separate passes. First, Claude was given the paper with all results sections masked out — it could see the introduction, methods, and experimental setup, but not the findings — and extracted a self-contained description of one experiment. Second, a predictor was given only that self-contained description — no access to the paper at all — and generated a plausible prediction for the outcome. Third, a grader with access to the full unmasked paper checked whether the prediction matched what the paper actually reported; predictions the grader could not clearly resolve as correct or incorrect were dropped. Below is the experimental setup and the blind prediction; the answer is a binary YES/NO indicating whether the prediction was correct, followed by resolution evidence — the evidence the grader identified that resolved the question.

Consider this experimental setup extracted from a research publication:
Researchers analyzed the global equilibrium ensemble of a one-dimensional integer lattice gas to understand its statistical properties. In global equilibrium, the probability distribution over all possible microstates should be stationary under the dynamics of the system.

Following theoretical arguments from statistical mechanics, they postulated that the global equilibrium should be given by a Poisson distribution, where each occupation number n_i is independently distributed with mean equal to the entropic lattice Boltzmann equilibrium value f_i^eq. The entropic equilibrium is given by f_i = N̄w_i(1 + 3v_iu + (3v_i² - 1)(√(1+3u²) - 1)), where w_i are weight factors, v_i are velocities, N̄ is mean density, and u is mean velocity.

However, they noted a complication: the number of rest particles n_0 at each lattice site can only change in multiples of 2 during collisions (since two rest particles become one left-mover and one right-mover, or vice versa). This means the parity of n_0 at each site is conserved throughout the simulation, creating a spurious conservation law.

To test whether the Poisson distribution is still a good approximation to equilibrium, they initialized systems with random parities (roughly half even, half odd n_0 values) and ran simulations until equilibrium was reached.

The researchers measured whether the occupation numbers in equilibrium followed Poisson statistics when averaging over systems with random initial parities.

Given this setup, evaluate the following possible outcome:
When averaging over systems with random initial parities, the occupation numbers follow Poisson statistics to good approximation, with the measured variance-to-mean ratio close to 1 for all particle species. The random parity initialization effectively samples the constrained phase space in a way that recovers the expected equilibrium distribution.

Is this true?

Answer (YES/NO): YES